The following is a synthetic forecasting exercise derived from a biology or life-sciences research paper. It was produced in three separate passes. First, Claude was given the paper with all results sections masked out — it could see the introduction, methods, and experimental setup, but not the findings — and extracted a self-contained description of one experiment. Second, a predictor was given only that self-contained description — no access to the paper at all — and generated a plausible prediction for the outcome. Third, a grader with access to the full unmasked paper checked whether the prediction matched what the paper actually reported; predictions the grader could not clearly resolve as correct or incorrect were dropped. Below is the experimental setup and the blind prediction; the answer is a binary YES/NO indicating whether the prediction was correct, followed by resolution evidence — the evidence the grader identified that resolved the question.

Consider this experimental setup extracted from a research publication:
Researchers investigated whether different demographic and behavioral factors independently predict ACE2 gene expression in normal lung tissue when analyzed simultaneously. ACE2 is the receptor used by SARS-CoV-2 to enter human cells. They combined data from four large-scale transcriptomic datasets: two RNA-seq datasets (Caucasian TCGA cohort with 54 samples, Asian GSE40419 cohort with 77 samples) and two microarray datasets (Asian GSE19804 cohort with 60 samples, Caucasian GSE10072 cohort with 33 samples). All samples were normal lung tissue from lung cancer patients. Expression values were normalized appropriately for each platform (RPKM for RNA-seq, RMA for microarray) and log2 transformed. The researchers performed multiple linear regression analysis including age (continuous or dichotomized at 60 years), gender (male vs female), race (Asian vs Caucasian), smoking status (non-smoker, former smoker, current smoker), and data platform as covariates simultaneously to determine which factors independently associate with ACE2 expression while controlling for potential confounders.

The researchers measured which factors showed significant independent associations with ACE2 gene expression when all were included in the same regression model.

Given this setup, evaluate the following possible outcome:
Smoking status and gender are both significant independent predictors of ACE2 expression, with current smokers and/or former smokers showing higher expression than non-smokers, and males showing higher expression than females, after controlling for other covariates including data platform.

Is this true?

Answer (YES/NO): NO